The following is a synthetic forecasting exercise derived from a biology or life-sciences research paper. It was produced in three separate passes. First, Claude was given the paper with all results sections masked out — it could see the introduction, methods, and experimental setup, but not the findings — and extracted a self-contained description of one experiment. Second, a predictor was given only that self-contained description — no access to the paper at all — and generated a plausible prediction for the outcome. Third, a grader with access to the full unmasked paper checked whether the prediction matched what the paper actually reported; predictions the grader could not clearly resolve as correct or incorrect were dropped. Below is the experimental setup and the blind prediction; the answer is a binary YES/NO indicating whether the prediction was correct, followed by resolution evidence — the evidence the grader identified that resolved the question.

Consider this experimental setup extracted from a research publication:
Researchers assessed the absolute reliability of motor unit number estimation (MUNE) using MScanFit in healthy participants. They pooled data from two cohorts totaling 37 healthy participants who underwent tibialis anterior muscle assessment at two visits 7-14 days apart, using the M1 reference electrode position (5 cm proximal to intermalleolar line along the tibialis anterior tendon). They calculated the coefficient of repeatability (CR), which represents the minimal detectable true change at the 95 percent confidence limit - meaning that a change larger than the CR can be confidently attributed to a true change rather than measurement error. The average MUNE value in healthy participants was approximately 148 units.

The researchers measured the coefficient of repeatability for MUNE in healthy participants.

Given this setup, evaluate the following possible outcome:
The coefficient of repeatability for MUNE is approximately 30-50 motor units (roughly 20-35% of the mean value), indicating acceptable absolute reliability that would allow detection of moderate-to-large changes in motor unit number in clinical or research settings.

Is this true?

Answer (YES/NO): NO